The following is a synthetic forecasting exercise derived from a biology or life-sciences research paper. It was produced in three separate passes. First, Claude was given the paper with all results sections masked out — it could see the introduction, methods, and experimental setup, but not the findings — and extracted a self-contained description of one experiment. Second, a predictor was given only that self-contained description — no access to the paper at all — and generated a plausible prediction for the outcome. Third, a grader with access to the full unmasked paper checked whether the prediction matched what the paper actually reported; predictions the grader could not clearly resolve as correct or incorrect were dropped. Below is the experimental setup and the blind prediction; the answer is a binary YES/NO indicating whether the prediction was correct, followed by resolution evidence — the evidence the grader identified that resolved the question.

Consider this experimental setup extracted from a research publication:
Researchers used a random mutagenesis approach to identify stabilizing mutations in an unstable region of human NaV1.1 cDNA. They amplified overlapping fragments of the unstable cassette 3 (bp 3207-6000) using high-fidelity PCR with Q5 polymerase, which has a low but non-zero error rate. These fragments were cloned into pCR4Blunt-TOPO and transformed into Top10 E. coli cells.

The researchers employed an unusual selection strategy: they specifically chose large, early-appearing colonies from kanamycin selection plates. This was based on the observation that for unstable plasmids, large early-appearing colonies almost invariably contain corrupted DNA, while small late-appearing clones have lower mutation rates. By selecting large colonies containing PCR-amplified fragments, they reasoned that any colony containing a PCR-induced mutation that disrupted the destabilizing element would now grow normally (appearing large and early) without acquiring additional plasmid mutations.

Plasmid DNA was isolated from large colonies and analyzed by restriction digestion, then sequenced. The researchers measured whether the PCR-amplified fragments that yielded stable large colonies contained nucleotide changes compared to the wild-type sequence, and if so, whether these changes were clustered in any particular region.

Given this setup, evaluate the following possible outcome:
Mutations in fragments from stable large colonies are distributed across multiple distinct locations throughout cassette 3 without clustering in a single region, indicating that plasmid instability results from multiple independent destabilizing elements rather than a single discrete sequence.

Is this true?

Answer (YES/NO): NO